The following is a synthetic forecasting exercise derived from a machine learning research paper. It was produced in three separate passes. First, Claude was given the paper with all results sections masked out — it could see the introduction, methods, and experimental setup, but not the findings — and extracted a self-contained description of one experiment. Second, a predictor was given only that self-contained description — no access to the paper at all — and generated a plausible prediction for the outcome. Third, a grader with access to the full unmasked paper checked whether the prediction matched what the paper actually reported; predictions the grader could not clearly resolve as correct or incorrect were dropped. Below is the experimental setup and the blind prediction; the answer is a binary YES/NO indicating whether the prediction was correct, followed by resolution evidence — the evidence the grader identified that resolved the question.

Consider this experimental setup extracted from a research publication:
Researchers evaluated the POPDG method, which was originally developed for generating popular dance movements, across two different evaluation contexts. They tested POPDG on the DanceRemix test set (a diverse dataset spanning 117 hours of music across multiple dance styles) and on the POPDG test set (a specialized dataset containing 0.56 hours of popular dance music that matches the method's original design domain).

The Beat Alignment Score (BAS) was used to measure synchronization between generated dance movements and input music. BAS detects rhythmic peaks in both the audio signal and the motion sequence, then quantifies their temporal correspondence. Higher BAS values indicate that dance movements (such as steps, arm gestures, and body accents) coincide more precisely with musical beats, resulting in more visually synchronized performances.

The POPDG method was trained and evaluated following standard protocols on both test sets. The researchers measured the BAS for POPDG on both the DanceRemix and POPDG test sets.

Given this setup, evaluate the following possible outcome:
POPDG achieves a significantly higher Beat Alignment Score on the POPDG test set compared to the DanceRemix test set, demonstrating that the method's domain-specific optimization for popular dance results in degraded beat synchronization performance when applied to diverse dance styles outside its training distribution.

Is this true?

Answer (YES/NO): NO